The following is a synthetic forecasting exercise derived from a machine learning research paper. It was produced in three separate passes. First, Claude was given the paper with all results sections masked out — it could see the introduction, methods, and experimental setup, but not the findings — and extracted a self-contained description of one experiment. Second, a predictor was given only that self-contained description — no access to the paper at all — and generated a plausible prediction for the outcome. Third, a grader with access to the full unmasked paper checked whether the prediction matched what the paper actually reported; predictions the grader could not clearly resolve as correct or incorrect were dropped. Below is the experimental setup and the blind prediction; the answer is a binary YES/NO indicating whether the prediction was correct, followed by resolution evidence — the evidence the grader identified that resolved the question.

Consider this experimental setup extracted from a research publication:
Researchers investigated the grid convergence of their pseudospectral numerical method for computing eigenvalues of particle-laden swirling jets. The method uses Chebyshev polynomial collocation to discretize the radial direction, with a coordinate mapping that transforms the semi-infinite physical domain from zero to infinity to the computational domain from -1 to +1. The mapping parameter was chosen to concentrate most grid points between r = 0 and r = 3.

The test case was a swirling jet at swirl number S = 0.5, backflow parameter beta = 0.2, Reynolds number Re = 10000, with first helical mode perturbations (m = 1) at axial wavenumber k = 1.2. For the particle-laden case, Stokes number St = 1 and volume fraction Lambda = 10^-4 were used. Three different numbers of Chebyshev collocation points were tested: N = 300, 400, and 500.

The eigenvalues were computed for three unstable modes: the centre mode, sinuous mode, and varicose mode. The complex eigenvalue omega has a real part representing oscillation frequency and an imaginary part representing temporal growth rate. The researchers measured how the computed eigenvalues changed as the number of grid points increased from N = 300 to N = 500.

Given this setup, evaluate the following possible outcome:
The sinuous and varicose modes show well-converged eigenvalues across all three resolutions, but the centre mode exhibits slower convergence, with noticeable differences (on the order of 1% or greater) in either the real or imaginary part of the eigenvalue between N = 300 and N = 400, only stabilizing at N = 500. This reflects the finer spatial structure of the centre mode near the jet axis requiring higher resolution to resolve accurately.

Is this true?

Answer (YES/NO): NO